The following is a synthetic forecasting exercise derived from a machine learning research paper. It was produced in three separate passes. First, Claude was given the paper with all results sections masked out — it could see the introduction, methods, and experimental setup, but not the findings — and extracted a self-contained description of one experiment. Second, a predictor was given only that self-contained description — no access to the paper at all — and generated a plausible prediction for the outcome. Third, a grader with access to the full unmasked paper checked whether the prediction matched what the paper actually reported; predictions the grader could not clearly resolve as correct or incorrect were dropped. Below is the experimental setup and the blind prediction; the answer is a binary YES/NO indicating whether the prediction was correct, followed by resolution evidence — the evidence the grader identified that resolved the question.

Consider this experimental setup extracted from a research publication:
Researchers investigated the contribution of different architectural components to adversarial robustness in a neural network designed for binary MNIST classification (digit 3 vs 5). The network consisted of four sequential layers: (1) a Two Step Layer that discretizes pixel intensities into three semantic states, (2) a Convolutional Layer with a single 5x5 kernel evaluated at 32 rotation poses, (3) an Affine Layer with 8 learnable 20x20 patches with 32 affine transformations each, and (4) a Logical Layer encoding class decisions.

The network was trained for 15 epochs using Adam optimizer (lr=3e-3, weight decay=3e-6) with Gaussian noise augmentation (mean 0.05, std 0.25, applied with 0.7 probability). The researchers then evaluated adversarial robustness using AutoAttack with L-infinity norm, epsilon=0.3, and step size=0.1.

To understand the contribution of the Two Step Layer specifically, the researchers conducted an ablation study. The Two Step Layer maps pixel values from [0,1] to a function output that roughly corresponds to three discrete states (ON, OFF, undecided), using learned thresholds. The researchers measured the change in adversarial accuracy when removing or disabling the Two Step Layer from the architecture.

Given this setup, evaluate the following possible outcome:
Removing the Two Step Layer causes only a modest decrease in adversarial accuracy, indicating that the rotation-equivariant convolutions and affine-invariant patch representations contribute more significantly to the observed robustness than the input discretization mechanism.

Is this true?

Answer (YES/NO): NO